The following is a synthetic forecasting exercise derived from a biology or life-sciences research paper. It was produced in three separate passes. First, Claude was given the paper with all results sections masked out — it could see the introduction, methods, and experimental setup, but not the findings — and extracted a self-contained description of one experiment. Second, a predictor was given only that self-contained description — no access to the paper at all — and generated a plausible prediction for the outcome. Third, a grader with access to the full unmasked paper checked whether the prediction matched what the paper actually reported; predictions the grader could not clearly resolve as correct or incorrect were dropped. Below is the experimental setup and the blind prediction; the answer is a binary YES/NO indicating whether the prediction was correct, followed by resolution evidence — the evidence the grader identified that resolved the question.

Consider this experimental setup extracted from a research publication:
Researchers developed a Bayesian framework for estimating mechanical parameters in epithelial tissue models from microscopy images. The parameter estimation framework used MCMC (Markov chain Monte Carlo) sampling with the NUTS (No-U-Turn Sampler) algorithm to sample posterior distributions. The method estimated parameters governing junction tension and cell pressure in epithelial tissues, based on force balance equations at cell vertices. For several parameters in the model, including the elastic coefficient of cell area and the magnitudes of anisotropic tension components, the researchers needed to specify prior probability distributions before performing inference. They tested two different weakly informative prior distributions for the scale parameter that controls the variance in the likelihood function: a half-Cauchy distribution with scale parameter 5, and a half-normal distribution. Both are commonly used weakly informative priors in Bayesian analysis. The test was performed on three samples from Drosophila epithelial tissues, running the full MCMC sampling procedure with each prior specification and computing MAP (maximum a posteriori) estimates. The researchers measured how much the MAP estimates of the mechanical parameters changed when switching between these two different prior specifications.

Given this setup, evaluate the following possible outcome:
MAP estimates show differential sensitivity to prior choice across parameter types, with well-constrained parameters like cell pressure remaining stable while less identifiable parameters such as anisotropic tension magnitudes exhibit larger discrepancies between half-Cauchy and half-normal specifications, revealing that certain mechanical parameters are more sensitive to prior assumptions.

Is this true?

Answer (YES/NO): NO